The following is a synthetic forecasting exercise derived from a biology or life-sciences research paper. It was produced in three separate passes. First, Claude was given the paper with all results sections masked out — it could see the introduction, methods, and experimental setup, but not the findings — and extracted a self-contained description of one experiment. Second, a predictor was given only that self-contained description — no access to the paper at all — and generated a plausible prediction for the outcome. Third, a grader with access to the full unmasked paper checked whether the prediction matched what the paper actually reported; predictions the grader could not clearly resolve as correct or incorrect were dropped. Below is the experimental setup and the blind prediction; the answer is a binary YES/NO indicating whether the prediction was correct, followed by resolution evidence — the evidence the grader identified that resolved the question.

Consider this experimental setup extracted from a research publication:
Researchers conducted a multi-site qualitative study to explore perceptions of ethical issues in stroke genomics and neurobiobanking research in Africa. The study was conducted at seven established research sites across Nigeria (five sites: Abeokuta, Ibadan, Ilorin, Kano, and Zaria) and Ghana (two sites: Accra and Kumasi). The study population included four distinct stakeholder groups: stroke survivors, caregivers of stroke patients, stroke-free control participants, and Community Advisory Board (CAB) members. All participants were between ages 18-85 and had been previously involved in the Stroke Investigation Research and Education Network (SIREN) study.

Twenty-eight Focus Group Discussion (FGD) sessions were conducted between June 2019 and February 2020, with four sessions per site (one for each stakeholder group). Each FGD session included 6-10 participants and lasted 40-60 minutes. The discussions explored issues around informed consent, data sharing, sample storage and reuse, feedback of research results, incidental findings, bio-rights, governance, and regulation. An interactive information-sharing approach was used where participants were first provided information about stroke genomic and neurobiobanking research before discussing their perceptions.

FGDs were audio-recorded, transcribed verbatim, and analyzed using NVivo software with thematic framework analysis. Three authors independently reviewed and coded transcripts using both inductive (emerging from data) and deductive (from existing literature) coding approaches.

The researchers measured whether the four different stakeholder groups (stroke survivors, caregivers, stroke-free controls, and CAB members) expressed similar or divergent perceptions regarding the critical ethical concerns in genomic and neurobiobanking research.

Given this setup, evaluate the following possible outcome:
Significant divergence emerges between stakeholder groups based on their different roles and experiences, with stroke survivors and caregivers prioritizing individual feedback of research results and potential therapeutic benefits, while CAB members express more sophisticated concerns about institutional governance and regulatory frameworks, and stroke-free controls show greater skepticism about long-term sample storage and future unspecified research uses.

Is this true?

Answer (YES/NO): NO